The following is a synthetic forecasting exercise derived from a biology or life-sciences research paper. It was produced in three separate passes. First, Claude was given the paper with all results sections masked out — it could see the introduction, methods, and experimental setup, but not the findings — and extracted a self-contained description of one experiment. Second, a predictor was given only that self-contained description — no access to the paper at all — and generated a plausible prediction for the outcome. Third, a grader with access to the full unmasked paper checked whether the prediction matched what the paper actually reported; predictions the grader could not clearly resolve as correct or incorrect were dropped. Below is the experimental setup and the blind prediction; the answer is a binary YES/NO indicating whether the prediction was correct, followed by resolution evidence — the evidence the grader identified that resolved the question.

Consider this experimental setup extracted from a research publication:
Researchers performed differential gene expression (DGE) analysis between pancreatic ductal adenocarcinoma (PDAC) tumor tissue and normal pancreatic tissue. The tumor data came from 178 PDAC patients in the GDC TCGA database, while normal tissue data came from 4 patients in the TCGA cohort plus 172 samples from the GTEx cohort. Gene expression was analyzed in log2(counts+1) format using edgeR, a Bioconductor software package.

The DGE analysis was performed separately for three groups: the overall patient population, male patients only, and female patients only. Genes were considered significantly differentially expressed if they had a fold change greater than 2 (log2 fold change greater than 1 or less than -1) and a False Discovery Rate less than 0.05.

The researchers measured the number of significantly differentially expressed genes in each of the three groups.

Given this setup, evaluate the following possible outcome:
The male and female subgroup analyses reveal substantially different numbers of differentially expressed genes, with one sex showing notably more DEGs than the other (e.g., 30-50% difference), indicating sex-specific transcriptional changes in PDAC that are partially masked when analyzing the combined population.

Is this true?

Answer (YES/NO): NO